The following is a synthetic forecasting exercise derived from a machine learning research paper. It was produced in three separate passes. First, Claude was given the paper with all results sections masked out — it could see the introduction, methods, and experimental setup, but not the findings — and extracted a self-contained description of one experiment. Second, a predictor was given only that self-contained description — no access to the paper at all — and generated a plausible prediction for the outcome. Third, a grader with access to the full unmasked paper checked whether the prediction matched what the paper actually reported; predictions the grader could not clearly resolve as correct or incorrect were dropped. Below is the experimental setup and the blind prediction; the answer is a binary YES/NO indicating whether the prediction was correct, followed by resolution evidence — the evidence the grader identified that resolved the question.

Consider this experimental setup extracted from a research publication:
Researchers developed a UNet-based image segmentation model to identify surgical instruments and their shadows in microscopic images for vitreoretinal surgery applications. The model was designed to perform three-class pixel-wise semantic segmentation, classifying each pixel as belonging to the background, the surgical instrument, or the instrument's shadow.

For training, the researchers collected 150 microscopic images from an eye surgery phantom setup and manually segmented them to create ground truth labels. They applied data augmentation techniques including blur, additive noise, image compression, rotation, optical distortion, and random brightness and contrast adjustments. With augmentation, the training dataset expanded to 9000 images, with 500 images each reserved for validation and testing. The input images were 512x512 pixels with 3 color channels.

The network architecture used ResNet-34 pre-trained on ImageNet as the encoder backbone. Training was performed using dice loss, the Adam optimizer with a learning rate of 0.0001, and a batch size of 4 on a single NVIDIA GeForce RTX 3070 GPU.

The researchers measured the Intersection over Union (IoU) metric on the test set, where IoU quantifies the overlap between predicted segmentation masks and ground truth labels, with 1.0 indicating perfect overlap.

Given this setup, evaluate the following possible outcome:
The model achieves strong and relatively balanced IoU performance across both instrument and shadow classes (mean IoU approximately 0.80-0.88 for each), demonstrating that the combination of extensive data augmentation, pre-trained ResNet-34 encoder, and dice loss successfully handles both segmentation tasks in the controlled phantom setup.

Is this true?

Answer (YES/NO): NO